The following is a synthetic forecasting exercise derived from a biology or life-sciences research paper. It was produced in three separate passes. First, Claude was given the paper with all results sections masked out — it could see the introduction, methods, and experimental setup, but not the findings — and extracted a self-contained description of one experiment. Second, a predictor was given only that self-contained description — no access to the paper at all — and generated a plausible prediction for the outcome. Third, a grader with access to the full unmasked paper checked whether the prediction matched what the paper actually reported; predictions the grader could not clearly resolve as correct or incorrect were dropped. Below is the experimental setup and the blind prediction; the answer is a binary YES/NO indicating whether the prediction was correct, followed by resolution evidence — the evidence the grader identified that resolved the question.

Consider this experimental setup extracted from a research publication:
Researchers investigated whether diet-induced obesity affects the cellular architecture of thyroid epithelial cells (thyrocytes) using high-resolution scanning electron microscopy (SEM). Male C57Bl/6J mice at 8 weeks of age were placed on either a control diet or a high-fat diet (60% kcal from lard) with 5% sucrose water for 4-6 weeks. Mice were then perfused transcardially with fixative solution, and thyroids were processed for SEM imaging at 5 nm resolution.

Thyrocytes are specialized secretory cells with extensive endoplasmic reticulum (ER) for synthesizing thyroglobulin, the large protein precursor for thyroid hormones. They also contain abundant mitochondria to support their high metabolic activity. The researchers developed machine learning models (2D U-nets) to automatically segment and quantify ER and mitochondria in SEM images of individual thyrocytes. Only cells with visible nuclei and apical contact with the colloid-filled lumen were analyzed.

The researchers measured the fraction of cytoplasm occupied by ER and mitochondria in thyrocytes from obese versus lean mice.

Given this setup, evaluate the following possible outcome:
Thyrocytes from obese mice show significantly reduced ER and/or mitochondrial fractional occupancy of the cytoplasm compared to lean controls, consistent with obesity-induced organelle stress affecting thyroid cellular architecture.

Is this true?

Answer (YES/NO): NO